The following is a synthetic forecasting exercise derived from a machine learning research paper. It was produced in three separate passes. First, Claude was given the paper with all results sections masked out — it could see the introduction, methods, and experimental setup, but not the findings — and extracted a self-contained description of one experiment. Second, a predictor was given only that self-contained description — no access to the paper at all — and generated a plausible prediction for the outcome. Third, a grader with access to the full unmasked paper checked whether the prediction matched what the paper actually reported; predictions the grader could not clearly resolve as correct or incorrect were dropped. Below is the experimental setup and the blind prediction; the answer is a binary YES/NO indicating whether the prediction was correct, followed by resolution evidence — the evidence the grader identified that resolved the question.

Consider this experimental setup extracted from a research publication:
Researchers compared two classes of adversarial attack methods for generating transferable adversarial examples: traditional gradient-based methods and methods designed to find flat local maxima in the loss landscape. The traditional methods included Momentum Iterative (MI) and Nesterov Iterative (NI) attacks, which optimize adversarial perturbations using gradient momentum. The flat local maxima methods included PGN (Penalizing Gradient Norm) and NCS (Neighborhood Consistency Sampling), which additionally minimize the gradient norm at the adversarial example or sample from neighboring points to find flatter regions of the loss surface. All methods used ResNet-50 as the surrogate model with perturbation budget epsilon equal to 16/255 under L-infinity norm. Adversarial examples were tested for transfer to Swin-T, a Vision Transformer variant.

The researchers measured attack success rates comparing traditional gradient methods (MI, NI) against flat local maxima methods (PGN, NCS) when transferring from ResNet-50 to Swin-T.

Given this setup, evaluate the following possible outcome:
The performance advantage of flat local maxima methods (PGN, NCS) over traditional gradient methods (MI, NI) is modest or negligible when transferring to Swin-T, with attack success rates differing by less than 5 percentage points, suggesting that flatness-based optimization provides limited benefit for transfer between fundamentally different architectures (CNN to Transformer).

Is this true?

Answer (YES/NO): NO